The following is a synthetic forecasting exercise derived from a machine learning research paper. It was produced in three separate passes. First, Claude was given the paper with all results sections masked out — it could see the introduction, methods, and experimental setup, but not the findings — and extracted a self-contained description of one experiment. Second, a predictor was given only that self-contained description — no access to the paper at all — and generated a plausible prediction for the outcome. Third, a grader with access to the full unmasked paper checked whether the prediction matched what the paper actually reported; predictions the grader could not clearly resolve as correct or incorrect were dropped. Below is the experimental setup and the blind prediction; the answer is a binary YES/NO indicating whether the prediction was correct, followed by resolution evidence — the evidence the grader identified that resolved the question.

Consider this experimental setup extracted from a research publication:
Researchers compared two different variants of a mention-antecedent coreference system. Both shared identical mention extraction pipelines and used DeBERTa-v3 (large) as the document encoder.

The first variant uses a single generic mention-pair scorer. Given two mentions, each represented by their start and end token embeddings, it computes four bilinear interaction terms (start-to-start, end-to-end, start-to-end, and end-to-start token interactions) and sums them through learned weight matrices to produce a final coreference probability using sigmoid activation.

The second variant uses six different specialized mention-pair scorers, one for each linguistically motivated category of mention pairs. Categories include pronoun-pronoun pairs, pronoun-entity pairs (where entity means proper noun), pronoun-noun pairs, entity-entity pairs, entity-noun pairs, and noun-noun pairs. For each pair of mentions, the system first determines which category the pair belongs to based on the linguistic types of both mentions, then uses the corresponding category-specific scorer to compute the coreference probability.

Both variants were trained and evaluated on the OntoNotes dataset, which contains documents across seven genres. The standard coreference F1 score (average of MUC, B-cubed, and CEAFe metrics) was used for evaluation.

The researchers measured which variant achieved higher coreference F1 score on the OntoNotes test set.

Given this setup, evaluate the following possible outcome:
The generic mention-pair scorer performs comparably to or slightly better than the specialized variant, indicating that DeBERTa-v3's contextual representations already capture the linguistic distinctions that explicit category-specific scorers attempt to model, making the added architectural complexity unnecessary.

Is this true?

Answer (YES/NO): NO